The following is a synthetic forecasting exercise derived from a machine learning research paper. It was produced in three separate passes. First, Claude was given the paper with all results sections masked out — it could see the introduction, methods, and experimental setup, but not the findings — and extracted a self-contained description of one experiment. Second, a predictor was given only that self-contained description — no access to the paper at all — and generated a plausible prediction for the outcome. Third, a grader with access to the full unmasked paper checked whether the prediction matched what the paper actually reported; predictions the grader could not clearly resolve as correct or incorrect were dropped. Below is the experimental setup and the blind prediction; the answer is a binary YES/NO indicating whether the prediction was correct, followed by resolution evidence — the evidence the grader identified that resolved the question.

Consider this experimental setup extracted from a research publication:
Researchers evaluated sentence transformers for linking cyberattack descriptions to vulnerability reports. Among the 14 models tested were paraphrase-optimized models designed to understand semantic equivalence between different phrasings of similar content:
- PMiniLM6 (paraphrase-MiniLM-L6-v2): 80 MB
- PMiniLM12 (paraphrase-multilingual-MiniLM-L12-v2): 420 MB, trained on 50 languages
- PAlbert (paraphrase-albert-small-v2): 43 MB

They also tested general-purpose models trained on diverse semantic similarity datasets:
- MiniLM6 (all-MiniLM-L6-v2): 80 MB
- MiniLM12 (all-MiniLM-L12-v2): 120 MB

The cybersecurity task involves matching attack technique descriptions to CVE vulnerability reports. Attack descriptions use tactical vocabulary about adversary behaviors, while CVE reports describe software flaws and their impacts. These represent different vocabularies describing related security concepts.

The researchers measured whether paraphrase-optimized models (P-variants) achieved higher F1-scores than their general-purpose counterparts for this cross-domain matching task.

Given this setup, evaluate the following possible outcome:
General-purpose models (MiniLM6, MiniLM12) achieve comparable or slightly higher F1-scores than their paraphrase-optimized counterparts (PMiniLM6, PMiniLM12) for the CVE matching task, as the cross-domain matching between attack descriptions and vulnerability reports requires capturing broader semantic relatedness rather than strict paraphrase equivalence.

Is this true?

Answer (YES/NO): NO